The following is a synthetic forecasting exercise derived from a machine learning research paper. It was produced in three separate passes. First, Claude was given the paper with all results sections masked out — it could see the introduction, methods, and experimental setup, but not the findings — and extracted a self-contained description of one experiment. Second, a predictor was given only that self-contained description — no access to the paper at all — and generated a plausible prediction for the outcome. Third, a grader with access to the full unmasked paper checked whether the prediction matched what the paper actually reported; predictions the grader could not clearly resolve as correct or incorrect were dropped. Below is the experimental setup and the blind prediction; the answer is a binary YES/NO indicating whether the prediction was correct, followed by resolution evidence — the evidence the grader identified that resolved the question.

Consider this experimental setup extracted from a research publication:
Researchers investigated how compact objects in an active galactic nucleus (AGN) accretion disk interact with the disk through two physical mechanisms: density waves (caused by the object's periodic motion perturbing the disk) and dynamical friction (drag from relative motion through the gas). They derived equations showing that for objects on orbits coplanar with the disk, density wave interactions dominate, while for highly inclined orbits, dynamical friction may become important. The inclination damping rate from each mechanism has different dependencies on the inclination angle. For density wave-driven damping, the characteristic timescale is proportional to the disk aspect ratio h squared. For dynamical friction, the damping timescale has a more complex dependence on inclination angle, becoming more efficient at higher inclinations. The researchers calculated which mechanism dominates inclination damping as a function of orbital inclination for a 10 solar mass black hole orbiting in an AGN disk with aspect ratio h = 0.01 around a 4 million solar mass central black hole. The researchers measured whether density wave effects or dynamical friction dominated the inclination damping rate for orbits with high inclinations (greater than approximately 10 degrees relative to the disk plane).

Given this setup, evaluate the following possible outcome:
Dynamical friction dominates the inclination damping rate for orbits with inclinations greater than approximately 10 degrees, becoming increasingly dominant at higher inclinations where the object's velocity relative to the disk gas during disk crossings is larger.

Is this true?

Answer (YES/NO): YES